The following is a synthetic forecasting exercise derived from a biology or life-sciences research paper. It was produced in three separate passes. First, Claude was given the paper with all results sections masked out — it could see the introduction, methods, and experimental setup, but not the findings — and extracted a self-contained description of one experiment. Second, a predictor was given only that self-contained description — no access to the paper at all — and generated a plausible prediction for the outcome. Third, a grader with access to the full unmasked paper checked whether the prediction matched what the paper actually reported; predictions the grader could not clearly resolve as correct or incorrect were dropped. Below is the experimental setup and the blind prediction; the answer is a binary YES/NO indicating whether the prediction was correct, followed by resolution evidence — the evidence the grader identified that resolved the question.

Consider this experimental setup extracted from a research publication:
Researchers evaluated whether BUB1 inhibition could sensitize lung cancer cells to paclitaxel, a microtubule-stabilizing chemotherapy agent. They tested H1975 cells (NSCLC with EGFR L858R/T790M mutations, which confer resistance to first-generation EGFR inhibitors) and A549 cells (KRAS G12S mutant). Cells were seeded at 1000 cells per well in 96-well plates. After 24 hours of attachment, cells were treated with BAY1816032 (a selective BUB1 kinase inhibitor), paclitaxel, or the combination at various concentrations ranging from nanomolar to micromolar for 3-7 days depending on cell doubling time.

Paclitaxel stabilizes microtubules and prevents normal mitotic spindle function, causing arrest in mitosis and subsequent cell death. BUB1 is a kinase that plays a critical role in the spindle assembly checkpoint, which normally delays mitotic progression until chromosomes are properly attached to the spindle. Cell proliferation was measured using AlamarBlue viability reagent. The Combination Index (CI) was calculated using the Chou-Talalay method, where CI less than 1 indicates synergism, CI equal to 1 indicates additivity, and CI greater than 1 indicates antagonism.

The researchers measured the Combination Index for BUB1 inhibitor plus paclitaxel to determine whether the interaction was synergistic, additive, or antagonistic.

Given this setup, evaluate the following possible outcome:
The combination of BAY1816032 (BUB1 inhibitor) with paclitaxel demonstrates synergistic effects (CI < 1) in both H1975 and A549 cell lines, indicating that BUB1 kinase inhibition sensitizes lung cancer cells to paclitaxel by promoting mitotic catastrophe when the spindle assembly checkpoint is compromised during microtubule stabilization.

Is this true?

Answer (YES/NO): NO